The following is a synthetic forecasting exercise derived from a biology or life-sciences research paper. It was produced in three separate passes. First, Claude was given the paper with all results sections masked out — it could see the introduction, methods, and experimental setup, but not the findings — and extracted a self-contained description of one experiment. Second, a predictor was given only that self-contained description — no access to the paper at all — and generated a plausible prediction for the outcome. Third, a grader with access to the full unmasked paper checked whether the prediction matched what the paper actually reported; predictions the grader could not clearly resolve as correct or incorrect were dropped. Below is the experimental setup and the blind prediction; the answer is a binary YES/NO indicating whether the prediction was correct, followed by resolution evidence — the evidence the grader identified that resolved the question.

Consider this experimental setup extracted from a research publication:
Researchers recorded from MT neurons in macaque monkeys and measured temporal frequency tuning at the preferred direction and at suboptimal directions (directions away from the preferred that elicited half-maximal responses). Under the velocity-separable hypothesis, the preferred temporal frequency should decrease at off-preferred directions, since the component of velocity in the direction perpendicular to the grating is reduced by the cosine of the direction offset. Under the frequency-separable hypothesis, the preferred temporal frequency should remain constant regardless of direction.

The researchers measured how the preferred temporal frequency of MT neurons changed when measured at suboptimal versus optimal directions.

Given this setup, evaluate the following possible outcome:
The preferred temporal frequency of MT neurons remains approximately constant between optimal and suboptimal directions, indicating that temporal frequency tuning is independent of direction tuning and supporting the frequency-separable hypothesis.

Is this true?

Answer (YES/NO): YES